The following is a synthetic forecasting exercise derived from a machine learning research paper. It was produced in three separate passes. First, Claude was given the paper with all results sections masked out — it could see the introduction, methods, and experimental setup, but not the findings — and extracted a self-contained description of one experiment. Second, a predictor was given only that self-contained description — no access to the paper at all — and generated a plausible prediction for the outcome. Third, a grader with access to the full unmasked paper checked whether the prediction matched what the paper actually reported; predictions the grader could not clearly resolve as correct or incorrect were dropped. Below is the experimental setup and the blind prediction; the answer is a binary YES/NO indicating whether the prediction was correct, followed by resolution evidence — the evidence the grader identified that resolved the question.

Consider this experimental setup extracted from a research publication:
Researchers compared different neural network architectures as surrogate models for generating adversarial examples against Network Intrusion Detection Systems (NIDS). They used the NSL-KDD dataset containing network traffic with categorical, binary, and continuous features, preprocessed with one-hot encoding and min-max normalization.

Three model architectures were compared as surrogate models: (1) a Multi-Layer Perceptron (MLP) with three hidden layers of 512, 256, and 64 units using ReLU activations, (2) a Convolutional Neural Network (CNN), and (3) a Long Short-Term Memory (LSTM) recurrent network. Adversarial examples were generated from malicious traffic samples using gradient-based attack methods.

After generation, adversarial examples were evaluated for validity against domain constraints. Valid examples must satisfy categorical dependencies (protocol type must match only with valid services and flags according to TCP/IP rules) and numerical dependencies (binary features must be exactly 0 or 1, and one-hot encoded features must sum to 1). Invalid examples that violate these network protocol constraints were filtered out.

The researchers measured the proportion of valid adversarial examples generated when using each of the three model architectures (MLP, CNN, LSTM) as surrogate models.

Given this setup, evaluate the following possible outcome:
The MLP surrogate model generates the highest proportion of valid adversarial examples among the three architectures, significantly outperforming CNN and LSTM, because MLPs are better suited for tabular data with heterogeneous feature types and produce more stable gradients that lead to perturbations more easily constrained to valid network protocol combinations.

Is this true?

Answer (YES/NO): YES